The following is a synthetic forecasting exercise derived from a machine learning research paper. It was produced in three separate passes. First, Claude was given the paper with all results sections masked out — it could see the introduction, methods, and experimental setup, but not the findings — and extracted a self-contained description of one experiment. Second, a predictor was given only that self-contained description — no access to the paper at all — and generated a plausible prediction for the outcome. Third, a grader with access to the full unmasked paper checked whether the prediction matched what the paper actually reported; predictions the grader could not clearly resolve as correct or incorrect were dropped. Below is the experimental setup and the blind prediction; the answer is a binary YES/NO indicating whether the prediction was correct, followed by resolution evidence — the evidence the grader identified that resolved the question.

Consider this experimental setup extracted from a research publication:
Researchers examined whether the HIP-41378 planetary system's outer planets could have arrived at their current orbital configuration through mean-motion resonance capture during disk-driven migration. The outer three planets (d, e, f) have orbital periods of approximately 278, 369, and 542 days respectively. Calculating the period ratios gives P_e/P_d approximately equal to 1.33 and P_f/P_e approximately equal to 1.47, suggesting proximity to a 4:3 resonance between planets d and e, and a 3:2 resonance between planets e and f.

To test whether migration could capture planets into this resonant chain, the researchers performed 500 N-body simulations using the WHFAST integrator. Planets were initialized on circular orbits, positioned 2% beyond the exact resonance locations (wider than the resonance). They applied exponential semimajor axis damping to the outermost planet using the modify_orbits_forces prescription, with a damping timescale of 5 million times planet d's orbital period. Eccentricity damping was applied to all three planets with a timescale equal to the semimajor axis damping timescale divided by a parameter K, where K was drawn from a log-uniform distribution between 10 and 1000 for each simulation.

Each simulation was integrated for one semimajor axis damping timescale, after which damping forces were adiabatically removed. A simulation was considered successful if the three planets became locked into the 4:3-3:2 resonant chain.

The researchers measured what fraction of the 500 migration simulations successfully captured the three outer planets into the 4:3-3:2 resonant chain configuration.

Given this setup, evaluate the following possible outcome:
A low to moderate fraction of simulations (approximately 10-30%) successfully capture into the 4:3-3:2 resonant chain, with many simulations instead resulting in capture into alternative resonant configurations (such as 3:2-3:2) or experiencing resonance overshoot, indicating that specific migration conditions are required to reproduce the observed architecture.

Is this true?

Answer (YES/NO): NO